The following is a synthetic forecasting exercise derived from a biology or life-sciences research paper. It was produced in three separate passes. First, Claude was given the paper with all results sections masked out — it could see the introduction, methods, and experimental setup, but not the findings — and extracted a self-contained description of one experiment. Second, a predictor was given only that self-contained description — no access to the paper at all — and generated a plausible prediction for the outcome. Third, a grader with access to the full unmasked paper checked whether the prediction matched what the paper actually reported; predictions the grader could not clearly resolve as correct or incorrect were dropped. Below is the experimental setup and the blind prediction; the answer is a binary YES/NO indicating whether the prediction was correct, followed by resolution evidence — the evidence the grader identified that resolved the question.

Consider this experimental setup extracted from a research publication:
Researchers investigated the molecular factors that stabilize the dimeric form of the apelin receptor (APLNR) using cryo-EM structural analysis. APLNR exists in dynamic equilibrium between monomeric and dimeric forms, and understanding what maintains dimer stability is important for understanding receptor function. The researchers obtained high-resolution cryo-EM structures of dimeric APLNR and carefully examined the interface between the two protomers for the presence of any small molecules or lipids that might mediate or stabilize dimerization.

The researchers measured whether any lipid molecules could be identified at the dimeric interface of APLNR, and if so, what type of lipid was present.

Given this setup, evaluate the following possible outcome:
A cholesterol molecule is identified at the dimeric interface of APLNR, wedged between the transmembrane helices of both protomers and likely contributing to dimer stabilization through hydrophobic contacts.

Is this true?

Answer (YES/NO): YES